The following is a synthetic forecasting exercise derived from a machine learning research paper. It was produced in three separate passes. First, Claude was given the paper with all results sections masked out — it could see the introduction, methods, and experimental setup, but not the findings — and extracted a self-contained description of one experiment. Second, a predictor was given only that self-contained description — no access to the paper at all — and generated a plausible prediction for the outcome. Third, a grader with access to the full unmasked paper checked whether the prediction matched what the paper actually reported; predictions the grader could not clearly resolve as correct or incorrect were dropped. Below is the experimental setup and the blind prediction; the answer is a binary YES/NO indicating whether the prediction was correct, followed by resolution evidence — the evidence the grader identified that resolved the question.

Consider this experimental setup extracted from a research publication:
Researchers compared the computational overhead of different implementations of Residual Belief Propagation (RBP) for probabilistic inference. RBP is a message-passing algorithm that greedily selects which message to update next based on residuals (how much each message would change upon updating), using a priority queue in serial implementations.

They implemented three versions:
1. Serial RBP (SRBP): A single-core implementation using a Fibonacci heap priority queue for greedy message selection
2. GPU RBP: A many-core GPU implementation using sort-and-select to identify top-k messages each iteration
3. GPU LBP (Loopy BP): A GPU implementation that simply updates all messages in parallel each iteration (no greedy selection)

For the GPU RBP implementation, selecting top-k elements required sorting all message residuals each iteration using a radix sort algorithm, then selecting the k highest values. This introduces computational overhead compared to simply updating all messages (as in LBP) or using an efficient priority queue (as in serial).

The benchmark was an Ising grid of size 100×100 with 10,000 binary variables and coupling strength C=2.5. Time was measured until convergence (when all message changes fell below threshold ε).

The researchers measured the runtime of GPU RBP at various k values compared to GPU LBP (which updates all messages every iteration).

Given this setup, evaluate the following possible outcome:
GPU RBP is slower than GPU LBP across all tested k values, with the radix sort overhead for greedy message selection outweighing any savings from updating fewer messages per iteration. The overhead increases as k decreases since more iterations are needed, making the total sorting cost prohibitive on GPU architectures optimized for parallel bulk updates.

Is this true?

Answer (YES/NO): YES